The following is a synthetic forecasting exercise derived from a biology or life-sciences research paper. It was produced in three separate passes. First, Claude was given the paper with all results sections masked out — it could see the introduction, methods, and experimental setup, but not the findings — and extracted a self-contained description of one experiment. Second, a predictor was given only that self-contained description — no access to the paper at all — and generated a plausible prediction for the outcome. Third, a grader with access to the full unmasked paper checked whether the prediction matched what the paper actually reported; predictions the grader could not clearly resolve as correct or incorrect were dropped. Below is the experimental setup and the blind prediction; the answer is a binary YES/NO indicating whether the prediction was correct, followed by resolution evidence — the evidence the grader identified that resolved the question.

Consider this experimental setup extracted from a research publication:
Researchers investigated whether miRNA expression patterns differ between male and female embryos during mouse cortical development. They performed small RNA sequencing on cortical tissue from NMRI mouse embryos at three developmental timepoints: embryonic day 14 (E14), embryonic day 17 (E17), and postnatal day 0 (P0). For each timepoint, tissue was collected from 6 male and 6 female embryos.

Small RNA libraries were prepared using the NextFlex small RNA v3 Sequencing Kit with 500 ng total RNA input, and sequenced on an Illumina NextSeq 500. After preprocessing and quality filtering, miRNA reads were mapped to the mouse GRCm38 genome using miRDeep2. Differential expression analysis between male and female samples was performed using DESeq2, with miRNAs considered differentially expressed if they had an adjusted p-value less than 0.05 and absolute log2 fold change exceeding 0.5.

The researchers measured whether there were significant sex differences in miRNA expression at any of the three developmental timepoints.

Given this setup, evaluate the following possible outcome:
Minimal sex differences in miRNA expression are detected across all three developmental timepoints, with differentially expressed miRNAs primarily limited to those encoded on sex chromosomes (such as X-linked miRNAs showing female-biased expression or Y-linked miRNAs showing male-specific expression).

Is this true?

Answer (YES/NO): NO